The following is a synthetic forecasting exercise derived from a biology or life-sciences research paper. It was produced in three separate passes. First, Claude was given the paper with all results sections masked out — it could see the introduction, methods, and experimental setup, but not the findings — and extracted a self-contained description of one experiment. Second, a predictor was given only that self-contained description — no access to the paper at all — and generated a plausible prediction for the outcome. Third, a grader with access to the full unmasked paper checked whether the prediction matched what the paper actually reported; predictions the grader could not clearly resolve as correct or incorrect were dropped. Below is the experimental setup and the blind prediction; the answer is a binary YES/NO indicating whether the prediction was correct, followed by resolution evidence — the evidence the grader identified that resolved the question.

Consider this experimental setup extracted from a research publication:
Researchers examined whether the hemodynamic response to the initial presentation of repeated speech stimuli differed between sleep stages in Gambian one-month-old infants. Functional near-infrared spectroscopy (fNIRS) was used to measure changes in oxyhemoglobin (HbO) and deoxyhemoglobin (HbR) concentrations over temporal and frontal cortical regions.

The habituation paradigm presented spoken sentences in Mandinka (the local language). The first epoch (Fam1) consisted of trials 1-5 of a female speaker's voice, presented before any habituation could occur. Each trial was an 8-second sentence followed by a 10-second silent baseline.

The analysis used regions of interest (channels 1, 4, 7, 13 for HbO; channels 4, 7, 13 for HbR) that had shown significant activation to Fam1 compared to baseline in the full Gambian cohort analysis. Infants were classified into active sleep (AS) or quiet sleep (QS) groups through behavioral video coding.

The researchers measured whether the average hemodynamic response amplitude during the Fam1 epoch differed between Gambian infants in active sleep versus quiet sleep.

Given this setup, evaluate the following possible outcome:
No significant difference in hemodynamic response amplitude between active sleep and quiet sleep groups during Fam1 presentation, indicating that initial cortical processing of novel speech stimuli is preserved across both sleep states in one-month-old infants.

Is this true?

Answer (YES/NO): YES